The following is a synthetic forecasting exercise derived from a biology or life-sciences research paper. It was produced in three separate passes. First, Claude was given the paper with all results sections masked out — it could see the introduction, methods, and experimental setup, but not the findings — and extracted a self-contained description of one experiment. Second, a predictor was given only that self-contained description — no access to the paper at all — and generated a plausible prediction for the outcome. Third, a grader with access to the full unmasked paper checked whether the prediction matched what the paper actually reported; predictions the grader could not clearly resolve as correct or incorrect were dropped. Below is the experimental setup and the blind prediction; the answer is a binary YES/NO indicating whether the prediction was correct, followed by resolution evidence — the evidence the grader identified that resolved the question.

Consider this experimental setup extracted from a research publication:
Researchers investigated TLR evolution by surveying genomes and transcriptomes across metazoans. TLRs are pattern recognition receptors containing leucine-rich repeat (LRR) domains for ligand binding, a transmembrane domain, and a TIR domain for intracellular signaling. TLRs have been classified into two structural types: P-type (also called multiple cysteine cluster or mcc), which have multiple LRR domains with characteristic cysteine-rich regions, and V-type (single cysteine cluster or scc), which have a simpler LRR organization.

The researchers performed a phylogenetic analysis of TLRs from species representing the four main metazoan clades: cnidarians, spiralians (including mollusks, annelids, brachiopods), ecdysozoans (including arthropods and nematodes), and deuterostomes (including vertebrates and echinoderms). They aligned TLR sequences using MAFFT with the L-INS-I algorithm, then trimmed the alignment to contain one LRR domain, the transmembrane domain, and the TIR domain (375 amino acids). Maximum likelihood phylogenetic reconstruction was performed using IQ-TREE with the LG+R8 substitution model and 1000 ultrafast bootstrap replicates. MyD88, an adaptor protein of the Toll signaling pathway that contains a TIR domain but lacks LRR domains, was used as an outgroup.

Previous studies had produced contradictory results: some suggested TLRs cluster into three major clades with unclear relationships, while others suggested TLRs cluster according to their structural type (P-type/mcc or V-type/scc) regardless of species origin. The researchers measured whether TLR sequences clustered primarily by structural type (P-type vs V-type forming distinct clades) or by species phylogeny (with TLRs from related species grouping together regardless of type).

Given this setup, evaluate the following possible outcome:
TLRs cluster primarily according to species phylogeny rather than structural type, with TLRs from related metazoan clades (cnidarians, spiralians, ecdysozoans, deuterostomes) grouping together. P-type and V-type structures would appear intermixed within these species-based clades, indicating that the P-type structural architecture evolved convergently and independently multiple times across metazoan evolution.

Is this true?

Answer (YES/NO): NO